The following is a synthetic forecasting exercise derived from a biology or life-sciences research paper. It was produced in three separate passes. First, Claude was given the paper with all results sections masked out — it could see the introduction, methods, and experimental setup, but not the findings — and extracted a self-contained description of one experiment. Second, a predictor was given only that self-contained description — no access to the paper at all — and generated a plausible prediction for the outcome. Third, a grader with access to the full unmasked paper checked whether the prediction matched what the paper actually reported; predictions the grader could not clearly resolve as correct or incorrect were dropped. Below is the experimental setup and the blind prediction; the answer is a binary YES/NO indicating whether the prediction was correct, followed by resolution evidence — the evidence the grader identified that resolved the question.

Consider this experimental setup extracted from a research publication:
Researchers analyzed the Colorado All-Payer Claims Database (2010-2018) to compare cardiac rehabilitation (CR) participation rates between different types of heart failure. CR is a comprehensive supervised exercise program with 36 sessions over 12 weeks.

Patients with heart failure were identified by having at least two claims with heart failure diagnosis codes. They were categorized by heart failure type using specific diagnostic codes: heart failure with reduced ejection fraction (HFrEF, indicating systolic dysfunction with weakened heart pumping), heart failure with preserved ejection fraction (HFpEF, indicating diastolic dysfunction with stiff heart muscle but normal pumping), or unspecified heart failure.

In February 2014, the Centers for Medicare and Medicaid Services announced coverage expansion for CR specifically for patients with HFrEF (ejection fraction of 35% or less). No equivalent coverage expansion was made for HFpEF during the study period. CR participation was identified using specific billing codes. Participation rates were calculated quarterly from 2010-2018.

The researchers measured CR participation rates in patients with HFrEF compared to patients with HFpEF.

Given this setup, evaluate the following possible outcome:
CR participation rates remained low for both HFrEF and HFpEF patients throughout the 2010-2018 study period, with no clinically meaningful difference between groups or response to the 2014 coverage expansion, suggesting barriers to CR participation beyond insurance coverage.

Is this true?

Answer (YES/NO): NO